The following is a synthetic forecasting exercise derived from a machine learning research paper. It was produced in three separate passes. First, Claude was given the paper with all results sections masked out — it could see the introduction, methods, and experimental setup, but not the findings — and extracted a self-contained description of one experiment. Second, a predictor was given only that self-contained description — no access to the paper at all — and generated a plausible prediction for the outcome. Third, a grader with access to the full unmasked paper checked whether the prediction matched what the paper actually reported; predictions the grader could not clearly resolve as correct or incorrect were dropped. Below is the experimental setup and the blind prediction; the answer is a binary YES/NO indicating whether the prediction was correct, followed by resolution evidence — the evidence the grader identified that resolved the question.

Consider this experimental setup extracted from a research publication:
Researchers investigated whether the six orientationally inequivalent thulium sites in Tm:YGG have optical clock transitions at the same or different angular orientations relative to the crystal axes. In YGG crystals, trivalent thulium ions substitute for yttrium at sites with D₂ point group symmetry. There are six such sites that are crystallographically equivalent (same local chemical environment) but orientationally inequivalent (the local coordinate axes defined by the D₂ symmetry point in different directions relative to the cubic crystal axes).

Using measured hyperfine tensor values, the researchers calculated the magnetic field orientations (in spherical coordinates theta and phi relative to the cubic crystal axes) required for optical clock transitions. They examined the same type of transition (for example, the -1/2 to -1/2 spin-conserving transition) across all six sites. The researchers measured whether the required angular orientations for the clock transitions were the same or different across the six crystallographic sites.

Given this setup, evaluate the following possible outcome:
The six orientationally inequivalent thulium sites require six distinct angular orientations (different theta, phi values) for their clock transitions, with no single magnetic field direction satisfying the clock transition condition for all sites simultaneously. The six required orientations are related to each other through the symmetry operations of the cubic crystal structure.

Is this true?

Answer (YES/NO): YES